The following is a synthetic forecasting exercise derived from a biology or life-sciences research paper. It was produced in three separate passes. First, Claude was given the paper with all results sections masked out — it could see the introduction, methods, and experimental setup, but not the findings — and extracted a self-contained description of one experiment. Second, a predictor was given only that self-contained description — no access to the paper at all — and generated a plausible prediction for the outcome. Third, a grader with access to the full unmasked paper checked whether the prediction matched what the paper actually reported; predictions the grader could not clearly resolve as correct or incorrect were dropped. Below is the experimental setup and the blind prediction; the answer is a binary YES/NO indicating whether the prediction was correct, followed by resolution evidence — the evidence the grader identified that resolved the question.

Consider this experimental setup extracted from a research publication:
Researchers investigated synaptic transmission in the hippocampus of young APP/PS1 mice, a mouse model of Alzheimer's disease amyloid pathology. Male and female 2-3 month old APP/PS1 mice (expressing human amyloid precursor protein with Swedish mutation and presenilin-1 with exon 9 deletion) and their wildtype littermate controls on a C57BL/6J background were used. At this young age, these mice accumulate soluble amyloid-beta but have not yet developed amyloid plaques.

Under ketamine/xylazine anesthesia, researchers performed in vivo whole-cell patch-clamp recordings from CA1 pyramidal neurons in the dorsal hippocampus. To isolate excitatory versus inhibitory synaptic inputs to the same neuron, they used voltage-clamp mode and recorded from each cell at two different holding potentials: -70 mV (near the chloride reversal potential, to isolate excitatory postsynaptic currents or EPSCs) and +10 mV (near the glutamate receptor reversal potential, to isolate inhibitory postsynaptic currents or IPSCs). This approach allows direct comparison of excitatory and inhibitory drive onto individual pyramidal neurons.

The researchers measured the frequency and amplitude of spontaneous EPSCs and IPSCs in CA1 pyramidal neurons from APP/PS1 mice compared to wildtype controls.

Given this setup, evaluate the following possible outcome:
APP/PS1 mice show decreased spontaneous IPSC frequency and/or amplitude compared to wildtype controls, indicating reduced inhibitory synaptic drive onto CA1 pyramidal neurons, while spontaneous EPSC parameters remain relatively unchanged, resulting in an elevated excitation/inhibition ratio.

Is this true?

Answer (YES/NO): NO